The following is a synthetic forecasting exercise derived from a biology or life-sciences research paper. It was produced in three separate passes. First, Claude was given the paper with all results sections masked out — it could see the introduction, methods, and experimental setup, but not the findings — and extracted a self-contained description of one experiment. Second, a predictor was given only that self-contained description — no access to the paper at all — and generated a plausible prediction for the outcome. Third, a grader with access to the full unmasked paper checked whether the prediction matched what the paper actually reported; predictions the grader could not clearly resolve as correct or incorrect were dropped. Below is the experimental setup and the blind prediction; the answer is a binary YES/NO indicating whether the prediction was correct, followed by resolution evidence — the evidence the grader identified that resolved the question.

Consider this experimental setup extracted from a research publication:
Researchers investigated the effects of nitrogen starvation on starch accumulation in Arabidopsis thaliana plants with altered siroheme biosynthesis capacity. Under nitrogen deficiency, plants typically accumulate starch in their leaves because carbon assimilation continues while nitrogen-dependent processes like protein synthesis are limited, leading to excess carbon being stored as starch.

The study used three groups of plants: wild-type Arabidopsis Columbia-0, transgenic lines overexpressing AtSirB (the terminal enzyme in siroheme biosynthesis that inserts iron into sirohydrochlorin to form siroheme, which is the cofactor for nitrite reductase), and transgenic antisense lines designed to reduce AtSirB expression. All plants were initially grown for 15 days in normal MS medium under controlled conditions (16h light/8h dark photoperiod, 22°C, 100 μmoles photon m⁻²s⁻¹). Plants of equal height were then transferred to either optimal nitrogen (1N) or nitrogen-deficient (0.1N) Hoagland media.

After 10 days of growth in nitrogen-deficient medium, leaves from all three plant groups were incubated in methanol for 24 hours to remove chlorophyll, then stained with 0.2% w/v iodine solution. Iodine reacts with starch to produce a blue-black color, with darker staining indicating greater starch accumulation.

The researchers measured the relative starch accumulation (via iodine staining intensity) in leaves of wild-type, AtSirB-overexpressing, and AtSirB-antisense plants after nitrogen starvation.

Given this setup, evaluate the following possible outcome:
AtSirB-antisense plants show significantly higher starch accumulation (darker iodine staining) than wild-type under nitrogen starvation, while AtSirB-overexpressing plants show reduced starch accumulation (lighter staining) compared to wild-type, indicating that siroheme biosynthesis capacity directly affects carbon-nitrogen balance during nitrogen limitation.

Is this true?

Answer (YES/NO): NO